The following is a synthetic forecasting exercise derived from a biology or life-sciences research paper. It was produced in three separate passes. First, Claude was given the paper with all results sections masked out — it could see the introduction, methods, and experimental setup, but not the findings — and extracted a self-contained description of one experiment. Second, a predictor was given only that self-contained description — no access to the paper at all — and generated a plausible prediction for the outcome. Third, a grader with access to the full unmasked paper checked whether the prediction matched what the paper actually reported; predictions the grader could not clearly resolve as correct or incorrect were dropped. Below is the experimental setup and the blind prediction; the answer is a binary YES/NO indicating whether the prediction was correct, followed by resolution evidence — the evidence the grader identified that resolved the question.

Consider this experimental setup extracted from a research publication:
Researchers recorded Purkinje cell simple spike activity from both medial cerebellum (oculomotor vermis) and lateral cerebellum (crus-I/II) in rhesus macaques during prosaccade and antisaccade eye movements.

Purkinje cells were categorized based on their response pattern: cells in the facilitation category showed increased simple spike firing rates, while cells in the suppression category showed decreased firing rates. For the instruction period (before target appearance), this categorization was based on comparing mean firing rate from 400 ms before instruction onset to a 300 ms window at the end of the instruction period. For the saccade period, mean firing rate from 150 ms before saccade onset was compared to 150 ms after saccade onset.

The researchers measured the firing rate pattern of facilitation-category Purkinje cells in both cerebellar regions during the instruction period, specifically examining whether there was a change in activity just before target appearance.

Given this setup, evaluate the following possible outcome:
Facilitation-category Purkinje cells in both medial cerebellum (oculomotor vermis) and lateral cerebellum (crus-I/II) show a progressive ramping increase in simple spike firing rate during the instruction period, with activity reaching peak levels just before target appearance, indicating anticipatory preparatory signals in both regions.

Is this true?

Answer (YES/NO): NO